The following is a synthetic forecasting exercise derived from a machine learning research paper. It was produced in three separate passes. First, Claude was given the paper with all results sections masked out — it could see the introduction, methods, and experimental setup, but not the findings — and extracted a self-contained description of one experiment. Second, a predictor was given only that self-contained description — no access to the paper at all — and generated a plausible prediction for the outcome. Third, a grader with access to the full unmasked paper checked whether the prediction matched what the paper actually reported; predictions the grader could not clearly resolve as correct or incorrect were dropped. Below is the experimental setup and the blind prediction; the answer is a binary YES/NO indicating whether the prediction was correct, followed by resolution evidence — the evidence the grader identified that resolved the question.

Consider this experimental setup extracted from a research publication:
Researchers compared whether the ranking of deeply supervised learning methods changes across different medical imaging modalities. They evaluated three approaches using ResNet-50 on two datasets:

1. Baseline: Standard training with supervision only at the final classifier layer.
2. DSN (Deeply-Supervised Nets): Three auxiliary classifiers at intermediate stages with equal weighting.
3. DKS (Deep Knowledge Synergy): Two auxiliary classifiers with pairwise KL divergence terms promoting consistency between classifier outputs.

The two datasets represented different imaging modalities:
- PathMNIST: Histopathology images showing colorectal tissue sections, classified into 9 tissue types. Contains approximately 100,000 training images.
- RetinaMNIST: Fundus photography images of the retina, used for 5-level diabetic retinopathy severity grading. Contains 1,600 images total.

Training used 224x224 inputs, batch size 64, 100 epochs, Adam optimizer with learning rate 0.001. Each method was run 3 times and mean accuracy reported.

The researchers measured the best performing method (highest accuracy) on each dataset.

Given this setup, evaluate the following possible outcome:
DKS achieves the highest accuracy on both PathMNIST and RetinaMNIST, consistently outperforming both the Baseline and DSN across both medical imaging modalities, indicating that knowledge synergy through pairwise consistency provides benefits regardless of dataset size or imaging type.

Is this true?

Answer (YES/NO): NO